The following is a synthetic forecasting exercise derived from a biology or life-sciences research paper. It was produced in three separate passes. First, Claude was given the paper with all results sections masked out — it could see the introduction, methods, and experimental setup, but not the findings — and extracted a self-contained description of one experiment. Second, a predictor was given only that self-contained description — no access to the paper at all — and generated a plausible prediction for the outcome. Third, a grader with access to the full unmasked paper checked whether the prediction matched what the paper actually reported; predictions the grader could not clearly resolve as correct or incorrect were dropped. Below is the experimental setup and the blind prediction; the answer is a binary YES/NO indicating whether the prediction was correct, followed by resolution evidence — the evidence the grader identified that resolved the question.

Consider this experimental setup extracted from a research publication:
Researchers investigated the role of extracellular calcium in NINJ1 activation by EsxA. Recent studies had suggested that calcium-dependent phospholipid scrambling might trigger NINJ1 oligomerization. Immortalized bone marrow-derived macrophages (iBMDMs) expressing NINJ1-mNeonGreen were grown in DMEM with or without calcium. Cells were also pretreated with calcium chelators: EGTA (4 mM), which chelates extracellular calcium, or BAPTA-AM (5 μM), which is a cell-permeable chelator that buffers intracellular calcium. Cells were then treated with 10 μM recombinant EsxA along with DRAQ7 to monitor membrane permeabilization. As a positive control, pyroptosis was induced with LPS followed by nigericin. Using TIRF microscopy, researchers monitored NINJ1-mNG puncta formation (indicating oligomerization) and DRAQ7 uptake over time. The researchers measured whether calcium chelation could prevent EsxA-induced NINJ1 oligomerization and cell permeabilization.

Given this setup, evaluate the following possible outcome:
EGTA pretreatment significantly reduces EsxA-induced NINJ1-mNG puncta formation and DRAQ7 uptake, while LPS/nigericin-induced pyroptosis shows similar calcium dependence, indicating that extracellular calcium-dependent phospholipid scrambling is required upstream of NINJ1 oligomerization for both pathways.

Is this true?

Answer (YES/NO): NO